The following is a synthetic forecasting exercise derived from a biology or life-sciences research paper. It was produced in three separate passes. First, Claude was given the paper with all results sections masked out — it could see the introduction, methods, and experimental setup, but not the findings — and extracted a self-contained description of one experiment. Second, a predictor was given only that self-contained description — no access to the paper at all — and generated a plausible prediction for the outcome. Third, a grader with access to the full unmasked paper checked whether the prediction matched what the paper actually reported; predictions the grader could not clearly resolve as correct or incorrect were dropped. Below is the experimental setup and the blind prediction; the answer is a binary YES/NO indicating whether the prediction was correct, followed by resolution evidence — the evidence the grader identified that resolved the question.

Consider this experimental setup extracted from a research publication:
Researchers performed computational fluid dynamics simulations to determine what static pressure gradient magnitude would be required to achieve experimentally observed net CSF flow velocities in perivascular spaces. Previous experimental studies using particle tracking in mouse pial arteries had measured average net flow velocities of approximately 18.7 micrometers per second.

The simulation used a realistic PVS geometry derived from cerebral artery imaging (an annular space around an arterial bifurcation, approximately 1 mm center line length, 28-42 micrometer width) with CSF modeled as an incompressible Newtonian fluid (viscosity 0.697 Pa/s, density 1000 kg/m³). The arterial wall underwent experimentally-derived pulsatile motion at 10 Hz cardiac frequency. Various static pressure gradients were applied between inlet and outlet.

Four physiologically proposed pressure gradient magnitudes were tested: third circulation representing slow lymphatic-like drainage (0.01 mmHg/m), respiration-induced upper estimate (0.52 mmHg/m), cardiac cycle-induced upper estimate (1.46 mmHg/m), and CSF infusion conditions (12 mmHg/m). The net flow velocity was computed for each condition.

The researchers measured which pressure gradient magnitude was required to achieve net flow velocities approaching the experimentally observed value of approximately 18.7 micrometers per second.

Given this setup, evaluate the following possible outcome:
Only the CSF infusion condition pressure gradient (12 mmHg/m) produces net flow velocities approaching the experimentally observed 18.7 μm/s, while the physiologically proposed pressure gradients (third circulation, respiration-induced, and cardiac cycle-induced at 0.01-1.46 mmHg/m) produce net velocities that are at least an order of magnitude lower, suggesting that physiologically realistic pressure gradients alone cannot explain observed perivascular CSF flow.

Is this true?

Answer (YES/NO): NO